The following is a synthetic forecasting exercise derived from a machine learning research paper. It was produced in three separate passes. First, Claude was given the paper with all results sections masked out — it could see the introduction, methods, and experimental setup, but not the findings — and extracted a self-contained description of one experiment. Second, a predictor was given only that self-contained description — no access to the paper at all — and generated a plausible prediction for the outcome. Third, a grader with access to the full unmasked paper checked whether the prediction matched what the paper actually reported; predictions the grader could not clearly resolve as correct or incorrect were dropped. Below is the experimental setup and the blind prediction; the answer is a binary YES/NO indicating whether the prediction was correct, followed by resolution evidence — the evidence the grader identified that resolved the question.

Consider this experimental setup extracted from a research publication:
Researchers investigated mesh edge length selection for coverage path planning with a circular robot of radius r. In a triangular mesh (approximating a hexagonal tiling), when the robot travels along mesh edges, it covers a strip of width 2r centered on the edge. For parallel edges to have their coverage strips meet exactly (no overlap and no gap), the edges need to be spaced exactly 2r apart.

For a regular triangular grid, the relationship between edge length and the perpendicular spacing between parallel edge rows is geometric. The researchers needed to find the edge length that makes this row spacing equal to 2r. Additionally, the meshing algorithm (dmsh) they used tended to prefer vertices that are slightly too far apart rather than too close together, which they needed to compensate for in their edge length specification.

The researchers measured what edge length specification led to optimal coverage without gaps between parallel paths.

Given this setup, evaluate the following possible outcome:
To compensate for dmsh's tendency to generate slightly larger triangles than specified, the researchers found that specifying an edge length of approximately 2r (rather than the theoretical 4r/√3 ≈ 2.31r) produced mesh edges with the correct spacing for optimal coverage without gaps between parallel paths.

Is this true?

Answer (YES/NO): NO